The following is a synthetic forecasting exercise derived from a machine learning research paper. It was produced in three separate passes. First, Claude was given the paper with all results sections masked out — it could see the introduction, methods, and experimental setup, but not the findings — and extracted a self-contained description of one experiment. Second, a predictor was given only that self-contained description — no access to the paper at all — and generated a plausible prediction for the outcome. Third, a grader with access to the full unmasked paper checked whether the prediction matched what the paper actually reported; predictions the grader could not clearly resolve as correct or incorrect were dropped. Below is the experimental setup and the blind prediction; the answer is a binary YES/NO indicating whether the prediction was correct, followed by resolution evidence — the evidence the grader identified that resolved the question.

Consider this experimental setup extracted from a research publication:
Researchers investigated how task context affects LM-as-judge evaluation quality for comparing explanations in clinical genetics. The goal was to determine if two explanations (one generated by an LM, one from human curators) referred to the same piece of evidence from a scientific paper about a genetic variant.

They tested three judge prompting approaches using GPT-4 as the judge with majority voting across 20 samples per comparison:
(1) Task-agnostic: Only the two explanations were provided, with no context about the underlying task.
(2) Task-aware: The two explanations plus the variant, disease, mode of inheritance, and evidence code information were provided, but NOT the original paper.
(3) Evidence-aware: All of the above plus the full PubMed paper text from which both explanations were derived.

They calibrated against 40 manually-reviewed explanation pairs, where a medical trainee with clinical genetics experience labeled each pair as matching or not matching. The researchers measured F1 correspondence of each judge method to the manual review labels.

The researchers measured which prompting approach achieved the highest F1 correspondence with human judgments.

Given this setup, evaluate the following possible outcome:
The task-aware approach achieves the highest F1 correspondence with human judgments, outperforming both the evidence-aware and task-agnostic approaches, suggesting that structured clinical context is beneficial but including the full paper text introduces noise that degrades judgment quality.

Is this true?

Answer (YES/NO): YES